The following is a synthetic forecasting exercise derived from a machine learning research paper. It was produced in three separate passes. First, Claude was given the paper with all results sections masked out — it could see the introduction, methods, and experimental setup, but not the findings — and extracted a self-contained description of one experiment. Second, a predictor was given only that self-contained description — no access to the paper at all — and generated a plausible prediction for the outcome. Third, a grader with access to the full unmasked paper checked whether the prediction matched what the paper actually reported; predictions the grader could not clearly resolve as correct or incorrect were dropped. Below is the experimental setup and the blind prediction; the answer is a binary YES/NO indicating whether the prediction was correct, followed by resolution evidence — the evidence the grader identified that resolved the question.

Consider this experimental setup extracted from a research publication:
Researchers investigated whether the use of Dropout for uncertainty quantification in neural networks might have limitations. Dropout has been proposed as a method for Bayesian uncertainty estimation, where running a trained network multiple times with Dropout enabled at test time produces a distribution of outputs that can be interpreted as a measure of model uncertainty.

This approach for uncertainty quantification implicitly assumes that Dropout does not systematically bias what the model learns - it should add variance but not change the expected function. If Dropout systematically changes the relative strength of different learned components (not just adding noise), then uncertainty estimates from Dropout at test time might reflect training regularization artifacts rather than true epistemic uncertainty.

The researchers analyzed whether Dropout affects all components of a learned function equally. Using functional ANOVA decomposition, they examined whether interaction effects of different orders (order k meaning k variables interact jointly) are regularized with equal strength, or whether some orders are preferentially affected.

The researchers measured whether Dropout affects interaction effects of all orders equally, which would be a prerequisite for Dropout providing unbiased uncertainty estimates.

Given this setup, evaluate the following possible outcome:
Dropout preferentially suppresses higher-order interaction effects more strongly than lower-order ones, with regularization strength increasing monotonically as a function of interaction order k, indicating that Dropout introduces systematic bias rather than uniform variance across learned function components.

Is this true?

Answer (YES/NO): YES